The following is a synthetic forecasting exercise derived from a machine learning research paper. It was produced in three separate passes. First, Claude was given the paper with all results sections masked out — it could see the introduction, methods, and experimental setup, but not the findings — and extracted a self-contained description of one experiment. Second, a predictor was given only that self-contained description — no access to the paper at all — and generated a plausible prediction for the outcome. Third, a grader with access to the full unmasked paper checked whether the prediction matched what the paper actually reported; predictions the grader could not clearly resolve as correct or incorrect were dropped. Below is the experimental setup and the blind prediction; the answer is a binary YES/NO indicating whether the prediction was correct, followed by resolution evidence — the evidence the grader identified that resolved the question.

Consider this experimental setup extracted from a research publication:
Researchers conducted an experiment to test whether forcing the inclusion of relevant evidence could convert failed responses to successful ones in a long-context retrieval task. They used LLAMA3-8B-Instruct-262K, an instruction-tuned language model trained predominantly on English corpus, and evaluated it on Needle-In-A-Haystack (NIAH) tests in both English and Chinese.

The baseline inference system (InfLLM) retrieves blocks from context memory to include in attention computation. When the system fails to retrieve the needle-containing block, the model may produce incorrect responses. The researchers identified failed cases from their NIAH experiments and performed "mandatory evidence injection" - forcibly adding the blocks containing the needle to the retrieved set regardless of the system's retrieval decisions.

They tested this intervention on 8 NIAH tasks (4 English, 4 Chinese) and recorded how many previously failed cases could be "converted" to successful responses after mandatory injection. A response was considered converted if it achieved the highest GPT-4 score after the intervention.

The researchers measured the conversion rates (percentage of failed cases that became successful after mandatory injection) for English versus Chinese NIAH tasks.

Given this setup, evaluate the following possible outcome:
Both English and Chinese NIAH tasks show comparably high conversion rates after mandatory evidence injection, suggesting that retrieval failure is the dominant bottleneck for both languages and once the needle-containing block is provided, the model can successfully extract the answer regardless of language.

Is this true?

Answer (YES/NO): NO